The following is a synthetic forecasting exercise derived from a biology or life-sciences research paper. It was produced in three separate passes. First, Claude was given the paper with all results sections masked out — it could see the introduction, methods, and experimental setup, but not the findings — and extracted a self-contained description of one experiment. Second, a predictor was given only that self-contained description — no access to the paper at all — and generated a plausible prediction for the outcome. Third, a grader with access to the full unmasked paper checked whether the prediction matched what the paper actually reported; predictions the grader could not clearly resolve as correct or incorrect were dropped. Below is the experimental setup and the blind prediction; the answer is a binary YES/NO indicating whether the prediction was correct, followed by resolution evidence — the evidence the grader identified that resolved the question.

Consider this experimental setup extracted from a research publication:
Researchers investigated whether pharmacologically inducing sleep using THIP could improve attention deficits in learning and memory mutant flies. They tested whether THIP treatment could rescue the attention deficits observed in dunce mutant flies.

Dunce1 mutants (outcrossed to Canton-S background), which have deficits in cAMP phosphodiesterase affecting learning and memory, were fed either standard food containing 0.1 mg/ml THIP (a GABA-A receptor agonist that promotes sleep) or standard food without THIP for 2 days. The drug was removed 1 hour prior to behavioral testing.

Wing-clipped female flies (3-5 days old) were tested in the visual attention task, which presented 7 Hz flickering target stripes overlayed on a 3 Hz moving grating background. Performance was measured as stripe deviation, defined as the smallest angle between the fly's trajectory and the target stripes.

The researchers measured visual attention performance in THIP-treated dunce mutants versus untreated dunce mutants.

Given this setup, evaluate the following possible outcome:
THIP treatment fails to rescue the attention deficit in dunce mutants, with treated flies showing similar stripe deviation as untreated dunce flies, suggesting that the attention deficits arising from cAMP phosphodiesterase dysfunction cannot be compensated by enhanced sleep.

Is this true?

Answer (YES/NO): NO